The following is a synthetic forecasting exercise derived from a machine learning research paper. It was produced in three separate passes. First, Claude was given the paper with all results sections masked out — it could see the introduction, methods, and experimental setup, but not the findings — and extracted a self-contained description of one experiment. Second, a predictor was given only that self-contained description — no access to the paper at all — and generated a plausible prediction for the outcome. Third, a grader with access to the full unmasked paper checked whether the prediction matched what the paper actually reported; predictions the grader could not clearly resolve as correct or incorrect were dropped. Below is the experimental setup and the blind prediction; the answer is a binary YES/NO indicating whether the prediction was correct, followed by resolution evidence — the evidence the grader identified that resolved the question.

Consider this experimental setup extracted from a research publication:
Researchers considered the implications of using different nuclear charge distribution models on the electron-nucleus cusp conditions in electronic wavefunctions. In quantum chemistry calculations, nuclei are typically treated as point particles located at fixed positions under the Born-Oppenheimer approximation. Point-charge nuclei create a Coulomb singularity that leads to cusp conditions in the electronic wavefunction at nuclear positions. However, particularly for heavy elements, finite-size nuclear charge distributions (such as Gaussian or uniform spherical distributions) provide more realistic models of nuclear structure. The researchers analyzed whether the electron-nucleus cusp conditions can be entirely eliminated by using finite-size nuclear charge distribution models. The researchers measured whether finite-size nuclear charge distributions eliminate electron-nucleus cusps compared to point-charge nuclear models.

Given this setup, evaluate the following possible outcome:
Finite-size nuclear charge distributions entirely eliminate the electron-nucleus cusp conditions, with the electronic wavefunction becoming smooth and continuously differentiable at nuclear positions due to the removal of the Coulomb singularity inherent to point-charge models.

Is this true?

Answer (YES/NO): YES